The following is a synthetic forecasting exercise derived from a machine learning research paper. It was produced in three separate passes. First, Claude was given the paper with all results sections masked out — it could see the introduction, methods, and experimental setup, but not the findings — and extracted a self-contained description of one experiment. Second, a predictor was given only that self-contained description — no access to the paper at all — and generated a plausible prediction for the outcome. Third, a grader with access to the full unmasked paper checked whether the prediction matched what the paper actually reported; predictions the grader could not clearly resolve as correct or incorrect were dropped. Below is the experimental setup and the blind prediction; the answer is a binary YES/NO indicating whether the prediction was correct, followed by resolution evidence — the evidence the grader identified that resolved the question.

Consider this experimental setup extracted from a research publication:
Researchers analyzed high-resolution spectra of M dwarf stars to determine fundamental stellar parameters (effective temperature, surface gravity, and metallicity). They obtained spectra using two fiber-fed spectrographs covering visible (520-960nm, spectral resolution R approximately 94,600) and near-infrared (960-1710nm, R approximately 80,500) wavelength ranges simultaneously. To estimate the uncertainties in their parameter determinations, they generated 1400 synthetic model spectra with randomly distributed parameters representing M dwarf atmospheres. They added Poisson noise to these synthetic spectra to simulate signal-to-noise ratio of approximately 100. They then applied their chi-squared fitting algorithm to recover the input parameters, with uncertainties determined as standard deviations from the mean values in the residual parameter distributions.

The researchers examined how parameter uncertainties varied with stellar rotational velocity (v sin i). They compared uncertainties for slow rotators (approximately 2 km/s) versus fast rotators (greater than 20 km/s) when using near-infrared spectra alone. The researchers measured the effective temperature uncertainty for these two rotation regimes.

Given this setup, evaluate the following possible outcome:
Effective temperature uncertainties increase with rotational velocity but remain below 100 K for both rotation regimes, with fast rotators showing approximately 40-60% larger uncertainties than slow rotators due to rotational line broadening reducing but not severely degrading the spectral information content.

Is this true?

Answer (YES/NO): NO